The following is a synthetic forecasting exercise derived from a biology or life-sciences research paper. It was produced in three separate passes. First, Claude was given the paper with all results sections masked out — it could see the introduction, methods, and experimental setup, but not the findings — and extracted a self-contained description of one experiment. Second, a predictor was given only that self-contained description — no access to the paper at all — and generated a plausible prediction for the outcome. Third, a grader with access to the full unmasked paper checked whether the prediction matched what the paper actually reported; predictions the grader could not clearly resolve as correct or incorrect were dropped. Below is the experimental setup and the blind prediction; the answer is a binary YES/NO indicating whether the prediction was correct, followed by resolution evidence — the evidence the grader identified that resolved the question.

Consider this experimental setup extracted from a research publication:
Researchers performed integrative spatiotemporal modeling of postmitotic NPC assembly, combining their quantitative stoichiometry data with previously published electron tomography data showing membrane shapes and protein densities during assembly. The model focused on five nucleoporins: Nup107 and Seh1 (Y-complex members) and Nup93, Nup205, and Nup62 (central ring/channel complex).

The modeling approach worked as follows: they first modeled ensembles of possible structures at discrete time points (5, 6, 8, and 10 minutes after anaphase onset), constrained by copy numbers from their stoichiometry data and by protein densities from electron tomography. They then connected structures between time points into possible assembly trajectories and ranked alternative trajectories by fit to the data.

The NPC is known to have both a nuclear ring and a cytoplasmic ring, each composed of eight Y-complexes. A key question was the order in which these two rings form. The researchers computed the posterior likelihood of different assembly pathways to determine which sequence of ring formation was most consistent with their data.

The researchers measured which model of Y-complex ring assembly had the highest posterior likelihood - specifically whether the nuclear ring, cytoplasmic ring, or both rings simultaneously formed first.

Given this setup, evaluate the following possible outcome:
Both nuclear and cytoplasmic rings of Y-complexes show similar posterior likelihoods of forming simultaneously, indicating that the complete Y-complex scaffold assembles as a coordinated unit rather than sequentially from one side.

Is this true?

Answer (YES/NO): NO